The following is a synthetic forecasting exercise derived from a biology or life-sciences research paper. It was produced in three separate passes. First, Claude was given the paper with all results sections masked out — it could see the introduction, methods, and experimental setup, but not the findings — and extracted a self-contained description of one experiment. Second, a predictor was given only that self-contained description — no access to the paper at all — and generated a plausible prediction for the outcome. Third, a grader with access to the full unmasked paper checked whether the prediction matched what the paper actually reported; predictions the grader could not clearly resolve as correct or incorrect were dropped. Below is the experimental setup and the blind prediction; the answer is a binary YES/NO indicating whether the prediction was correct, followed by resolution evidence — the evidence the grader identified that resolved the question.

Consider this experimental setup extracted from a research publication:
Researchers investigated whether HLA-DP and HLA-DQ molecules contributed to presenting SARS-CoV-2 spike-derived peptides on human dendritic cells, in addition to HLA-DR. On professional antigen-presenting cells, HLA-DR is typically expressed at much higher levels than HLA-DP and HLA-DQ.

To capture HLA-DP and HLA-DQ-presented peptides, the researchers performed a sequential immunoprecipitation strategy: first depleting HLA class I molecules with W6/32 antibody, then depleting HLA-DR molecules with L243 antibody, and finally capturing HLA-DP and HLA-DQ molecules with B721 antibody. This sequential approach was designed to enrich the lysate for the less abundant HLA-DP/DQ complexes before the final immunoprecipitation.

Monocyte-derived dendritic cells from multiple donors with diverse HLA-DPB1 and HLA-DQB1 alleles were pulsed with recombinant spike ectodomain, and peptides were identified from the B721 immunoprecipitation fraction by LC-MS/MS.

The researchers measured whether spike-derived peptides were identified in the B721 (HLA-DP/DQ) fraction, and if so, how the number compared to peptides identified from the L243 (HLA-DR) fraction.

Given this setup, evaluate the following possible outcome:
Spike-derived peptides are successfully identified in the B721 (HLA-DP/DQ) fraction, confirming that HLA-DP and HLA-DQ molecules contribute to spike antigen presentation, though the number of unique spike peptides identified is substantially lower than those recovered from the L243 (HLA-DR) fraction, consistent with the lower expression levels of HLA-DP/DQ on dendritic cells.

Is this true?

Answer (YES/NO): NO